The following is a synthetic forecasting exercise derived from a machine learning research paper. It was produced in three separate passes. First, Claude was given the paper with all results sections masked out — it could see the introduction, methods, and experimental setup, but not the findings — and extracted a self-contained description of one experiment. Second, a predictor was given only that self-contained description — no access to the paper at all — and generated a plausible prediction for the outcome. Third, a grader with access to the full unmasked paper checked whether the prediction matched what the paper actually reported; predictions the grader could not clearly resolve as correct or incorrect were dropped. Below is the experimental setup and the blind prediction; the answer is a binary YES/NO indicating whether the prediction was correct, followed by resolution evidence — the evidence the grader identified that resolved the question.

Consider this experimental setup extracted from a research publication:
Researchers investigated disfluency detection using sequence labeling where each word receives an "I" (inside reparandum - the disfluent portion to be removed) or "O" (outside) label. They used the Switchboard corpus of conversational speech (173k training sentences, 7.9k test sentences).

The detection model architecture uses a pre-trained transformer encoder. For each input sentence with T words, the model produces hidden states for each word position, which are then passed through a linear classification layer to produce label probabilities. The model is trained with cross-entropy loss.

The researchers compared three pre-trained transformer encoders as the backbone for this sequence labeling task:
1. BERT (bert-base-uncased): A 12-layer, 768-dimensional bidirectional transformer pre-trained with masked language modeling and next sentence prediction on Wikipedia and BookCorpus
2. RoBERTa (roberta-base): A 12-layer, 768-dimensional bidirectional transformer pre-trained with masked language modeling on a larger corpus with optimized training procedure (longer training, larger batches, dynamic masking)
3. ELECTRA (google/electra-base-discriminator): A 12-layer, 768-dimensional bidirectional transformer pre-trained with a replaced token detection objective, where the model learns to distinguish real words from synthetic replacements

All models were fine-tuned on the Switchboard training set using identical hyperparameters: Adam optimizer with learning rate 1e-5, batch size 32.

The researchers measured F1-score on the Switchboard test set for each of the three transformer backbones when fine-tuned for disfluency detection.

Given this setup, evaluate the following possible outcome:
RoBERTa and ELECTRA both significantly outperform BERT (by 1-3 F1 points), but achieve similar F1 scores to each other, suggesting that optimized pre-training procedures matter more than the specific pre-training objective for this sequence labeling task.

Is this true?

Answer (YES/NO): NO